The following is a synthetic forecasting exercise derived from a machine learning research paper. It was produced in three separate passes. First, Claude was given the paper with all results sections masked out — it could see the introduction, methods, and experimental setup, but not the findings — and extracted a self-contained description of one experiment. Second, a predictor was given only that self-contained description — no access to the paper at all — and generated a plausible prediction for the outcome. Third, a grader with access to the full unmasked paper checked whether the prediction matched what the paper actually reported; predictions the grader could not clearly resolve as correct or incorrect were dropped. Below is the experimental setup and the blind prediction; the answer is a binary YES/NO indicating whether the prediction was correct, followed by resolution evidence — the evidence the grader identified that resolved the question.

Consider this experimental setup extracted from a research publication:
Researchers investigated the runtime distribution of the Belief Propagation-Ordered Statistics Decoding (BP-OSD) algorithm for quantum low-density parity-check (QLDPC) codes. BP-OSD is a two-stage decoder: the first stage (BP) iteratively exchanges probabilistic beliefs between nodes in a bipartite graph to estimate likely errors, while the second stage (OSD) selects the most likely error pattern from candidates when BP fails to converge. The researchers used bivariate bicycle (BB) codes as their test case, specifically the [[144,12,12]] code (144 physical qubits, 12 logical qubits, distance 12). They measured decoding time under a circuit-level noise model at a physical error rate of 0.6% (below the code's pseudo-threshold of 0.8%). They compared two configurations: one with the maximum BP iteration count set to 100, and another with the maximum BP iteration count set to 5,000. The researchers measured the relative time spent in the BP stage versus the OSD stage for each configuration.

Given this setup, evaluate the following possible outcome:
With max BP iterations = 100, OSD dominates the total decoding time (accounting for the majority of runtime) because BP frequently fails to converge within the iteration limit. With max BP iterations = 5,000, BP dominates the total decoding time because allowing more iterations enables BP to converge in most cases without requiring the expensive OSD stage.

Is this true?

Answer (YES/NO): YES